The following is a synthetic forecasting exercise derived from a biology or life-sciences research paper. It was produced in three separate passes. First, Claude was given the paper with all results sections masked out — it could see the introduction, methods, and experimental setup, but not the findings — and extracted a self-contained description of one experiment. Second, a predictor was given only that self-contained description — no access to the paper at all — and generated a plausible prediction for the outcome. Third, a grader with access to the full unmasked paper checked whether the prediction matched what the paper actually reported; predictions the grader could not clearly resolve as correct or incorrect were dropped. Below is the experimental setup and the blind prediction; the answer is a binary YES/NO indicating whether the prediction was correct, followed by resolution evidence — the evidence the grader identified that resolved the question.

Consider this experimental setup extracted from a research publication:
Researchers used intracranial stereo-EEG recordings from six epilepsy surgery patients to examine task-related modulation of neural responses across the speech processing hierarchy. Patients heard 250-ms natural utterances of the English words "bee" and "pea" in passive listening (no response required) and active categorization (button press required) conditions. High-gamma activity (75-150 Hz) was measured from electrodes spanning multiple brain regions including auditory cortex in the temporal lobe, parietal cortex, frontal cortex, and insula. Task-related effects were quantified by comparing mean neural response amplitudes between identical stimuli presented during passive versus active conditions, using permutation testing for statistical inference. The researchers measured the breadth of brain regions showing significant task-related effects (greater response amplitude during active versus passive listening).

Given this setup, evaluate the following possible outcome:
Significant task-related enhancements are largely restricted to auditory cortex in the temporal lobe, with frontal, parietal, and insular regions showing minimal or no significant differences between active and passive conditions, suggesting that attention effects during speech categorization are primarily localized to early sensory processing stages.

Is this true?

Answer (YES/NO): NO